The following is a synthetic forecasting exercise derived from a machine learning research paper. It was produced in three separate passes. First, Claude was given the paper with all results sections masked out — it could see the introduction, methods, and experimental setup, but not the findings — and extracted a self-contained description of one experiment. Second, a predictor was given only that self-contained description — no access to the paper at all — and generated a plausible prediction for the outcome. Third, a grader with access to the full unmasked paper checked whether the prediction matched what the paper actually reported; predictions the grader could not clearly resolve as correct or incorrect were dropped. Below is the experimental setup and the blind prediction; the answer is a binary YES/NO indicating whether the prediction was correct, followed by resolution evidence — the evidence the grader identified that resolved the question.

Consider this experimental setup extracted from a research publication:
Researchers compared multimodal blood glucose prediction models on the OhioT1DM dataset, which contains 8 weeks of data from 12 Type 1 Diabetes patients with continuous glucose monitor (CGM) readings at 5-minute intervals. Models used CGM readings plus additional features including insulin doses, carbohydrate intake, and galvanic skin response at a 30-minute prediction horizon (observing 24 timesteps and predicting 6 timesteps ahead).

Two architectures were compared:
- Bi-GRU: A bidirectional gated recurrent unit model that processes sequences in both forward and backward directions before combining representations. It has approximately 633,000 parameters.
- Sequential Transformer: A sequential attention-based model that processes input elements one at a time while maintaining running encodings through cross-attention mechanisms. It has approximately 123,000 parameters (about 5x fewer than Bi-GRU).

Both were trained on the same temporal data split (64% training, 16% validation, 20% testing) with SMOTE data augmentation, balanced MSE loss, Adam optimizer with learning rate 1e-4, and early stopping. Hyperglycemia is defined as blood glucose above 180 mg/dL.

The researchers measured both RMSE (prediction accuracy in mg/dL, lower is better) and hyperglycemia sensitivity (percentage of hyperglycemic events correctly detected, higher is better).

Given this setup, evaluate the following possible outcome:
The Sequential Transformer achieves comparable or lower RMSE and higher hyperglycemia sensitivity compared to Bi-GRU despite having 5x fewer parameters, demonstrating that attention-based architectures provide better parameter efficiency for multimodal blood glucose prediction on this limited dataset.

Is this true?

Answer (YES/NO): NO